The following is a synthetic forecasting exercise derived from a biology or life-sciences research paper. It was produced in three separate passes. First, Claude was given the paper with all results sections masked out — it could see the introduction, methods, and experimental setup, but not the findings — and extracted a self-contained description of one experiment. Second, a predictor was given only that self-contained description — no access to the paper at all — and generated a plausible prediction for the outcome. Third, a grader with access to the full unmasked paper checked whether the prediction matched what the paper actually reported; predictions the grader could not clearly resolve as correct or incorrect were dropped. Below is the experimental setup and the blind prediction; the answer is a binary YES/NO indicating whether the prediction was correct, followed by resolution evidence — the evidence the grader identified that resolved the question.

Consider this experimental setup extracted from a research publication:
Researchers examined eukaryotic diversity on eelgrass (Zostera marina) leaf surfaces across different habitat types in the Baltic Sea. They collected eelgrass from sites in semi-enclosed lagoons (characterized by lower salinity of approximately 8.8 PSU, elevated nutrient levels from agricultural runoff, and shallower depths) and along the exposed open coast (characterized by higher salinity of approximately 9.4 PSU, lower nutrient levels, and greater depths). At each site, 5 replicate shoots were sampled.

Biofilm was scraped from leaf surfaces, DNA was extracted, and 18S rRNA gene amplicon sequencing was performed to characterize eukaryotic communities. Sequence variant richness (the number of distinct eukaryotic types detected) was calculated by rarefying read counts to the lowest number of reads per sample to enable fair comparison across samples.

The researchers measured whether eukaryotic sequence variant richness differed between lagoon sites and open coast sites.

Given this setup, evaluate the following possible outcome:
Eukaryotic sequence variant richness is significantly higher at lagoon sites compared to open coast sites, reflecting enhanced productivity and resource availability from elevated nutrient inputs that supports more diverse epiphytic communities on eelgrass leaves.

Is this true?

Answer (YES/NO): YES